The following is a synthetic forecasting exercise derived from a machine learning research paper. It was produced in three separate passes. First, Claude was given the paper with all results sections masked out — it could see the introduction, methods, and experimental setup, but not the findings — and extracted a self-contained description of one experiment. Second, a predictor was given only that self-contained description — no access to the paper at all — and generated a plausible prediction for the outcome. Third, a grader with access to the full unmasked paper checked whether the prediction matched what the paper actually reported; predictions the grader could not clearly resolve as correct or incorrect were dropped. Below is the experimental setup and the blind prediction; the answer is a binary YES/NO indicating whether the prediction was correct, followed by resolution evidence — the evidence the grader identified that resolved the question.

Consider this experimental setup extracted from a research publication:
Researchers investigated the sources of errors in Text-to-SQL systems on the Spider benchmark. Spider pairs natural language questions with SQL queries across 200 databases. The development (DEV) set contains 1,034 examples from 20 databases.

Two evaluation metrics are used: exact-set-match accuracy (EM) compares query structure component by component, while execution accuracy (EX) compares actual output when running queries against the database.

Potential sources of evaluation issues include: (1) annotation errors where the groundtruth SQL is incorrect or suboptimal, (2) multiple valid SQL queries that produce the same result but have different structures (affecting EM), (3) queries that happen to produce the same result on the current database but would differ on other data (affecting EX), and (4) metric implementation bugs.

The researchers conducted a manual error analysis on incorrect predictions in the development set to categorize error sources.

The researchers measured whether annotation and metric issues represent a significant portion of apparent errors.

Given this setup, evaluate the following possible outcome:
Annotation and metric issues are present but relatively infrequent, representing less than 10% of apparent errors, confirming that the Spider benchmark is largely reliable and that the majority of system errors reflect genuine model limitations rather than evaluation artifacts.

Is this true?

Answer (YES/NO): NO